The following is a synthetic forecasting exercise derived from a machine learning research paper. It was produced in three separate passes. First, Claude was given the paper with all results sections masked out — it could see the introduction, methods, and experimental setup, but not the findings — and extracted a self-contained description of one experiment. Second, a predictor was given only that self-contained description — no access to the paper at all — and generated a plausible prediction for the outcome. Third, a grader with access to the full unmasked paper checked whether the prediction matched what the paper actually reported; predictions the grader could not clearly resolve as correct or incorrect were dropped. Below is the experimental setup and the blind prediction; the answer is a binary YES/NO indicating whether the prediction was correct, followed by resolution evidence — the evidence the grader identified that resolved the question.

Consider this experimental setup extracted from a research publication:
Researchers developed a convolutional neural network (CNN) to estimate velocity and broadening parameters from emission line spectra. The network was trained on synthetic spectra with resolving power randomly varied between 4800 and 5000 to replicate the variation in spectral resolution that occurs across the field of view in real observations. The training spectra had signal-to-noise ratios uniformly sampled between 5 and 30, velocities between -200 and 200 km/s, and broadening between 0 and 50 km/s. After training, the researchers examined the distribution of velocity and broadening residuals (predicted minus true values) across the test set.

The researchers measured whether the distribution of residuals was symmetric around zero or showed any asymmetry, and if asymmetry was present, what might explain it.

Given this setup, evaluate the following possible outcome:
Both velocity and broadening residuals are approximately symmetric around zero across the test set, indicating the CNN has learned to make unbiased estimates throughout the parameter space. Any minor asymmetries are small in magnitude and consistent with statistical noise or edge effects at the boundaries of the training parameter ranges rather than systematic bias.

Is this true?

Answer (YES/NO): NO